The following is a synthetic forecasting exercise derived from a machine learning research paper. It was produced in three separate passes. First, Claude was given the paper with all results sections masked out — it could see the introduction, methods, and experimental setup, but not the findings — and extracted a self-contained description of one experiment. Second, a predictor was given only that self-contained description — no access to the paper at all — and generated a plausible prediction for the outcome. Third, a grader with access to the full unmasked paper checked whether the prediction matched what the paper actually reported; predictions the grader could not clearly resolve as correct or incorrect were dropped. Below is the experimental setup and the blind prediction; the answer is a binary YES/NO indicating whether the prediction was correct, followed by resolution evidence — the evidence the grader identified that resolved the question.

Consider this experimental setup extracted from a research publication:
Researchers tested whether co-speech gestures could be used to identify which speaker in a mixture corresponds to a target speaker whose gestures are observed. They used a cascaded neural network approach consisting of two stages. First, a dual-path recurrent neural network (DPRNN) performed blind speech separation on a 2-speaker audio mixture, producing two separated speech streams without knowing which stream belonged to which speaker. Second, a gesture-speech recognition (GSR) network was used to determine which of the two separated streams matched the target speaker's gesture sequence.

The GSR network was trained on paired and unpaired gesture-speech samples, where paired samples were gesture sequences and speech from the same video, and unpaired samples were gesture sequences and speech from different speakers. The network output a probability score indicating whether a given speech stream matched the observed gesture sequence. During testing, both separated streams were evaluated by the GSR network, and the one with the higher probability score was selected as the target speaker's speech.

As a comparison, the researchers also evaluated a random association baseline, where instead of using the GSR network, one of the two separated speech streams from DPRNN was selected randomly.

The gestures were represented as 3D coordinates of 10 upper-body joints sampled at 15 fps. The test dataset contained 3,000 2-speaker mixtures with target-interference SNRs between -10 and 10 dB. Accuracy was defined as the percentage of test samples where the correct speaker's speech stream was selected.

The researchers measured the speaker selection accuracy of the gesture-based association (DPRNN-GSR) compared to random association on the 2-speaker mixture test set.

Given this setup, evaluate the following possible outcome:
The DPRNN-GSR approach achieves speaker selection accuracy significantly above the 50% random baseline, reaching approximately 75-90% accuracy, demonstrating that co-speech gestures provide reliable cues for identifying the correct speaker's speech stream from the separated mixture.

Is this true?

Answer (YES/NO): YES